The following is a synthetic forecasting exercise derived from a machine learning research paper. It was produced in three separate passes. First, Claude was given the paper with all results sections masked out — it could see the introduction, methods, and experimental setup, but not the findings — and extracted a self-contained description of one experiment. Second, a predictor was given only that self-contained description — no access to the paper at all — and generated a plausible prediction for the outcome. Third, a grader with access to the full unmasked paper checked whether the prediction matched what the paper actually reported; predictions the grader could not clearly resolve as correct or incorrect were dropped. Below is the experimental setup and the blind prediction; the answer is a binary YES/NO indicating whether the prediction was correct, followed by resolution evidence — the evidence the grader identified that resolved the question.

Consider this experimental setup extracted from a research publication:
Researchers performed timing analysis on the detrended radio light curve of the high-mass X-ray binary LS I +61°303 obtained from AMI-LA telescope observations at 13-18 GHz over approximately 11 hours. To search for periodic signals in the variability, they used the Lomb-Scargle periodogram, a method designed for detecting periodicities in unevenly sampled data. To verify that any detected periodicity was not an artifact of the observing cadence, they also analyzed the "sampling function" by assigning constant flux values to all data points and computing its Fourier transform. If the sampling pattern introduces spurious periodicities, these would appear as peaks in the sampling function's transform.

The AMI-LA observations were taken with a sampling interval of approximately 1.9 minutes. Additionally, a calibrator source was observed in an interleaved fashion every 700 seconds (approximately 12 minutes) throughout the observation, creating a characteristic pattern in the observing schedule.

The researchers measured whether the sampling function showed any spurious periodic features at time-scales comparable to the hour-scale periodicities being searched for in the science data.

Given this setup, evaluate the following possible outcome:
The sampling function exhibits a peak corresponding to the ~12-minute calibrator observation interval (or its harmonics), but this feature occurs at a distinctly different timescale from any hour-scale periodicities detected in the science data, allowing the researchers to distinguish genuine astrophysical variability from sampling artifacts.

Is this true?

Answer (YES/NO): NO